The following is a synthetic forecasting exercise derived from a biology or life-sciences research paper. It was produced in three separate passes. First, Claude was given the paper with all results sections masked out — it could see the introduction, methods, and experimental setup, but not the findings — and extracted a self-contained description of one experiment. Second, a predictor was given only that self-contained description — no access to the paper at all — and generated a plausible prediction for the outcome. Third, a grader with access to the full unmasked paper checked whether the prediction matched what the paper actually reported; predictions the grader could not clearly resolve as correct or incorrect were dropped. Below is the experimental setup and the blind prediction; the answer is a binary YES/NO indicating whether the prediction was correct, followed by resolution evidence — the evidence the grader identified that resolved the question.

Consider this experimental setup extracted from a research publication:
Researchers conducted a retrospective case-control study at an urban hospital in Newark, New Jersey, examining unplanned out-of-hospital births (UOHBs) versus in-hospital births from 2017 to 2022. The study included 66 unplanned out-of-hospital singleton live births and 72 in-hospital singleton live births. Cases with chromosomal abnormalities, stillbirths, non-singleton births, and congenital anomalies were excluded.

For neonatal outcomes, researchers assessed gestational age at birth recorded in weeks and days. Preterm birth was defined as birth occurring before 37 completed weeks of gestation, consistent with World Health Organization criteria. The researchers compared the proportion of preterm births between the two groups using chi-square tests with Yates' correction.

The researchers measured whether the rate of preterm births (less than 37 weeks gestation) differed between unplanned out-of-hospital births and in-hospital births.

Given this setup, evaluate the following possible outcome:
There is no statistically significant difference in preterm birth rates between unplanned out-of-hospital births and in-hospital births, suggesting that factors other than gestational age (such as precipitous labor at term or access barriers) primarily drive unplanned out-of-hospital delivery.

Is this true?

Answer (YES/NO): NO